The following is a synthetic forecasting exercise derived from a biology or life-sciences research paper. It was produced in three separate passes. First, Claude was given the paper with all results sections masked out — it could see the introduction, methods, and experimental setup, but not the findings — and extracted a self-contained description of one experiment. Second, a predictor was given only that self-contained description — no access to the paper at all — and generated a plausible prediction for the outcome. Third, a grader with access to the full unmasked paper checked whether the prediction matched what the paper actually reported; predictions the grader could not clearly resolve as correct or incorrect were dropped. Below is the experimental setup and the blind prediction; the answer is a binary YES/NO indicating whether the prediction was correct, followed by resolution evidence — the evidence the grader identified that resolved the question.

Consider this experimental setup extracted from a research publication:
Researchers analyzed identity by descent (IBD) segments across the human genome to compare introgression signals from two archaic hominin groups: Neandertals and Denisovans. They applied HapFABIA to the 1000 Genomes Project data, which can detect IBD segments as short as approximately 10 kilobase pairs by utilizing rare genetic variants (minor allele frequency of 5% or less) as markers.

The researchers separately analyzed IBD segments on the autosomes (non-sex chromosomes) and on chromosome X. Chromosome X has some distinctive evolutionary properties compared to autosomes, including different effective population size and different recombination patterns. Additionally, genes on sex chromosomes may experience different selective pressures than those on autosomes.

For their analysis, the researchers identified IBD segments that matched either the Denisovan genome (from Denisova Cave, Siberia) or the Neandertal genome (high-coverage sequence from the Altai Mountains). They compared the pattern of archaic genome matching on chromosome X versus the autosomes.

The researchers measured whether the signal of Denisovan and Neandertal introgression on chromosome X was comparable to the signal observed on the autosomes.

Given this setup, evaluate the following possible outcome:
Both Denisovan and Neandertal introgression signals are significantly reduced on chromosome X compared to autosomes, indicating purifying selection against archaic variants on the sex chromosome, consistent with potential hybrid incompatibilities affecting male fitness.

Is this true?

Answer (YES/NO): YES